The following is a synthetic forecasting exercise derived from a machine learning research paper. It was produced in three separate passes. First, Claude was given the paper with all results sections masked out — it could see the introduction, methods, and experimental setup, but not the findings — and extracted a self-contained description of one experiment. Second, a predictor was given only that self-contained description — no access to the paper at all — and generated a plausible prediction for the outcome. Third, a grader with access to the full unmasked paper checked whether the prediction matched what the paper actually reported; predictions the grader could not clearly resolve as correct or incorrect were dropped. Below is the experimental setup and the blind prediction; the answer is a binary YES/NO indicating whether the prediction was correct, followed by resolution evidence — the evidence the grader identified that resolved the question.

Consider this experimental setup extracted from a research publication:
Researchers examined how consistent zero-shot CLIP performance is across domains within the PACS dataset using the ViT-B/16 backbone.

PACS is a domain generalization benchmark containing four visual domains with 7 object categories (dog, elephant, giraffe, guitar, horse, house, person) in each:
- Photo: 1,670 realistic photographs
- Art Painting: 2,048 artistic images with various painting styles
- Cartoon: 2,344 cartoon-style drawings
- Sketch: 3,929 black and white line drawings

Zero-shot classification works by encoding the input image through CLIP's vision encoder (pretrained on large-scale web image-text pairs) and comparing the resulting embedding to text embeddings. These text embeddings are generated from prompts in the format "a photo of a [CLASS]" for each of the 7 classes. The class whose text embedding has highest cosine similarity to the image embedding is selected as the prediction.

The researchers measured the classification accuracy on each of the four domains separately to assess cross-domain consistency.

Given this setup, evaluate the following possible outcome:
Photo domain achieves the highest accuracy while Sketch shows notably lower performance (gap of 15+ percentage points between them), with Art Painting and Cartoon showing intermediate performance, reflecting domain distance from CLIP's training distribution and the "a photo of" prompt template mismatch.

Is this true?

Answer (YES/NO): NO